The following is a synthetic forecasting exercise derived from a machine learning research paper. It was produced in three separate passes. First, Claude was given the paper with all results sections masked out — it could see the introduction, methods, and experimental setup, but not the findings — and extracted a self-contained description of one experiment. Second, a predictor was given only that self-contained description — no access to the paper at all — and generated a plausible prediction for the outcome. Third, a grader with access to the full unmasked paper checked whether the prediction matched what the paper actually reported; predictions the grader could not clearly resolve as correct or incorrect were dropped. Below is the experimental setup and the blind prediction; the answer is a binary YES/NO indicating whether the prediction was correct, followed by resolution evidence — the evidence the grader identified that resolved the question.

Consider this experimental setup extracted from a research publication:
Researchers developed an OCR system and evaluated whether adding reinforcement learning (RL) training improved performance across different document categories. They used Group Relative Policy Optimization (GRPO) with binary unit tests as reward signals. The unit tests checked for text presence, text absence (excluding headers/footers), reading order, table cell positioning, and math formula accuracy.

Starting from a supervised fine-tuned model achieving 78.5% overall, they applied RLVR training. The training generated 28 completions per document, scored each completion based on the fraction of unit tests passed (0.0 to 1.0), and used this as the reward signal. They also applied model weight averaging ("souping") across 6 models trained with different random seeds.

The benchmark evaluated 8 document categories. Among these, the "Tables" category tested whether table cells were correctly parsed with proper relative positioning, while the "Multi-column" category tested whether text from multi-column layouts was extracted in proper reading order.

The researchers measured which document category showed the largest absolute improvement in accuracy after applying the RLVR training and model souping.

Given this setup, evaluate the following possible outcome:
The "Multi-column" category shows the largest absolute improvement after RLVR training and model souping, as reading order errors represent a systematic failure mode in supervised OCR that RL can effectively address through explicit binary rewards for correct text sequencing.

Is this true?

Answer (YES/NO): NO